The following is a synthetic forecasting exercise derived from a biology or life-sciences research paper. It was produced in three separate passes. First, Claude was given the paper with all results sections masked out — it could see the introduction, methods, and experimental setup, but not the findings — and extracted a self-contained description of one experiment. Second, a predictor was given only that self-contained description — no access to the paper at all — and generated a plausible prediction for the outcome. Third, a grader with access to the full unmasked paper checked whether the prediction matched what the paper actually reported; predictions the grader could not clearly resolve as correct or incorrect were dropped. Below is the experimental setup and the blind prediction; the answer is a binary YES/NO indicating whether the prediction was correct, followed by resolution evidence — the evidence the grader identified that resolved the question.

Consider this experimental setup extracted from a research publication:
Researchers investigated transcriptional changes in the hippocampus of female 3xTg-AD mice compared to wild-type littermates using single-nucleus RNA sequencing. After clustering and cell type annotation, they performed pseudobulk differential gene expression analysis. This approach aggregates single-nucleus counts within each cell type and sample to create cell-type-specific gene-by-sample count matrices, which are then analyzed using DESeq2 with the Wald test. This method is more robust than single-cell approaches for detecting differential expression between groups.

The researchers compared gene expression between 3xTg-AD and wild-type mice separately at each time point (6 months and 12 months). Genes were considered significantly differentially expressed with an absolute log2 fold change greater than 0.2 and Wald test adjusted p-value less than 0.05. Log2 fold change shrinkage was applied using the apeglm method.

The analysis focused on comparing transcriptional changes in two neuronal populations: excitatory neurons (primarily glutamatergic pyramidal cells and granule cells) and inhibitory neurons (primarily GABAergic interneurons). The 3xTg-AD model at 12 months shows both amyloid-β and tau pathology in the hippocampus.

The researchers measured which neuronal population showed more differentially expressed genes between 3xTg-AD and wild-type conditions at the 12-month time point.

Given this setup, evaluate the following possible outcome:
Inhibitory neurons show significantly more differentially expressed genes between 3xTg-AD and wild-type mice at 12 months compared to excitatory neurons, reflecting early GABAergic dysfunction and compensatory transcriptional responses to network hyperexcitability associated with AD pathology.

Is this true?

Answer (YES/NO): NO